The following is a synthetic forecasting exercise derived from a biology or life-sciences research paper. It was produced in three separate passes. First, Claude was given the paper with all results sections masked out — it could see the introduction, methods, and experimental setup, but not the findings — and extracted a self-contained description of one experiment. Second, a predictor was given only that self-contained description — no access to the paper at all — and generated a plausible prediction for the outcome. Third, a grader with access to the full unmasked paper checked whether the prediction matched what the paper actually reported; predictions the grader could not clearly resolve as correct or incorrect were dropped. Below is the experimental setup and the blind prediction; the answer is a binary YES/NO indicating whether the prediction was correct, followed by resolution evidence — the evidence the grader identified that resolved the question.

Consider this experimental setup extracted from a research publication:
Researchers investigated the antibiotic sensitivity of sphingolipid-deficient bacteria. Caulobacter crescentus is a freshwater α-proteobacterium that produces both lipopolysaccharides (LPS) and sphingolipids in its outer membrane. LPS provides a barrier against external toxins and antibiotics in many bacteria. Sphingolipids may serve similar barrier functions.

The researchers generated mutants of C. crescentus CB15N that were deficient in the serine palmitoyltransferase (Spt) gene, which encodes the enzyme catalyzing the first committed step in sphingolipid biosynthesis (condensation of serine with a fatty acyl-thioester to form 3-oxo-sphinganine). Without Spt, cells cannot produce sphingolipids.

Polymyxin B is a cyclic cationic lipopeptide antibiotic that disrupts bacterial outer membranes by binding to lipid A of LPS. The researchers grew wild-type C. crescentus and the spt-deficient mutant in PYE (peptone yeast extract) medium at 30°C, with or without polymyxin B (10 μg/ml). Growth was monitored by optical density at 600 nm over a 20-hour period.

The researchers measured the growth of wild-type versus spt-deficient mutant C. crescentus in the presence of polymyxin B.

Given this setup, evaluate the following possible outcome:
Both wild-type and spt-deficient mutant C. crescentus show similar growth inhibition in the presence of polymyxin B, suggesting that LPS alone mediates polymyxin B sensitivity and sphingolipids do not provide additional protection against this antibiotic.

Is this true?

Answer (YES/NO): NO